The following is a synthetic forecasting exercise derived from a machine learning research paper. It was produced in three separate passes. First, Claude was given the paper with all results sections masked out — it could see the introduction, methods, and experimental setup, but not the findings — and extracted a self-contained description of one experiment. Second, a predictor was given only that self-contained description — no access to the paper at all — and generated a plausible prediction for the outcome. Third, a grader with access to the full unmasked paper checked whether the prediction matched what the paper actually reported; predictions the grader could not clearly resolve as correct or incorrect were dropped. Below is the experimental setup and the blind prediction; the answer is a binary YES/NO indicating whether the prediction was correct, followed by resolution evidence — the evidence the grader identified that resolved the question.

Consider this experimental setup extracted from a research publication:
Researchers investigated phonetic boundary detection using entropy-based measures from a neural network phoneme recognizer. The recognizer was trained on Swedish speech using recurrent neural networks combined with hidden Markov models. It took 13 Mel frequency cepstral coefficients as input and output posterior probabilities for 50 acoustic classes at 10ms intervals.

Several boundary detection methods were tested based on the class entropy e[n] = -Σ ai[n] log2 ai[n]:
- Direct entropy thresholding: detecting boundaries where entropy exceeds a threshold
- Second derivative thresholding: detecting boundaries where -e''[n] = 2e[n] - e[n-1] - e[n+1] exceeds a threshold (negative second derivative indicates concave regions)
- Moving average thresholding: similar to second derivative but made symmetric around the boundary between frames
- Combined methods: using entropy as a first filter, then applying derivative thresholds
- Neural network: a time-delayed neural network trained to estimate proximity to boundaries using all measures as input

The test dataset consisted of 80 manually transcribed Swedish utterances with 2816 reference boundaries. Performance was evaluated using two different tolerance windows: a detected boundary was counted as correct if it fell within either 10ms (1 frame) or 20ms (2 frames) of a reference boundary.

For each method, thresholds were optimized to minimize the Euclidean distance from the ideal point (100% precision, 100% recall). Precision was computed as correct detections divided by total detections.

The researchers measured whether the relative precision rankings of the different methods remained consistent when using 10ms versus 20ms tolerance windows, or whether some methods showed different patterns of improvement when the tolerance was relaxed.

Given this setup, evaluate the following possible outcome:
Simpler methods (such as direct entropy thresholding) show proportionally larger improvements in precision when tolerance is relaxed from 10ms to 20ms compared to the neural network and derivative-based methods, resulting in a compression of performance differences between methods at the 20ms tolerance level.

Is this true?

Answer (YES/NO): NO